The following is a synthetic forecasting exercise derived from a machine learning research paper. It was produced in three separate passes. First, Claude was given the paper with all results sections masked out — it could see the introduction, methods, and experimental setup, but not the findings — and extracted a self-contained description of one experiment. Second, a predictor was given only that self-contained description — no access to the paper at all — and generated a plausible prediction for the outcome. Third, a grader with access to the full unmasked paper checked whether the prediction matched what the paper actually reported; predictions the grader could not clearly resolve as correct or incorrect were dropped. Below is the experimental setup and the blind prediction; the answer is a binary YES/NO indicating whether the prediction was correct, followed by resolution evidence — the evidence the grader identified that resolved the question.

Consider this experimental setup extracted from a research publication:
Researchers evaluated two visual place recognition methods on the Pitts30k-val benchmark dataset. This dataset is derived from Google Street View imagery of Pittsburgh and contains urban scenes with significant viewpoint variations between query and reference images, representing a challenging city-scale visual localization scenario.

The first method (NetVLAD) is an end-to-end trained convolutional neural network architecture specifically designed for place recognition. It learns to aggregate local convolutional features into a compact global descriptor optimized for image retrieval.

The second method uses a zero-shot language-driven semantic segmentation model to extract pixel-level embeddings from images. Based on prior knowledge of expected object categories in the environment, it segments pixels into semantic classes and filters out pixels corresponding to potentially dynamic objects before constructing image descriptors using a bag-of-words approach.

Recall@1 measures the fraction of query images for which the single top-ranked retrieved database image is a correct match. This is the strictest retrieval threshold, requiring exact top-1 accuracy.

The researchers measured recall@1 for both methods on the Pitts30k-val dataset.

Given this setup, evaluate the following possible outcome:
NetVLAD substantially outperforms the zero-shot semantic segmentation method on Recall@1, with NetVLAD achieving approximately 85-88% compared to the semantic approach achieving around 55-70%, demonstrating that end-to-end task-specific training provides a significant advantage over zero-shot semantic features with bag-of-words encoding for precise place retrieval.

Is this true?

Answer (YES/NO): NO